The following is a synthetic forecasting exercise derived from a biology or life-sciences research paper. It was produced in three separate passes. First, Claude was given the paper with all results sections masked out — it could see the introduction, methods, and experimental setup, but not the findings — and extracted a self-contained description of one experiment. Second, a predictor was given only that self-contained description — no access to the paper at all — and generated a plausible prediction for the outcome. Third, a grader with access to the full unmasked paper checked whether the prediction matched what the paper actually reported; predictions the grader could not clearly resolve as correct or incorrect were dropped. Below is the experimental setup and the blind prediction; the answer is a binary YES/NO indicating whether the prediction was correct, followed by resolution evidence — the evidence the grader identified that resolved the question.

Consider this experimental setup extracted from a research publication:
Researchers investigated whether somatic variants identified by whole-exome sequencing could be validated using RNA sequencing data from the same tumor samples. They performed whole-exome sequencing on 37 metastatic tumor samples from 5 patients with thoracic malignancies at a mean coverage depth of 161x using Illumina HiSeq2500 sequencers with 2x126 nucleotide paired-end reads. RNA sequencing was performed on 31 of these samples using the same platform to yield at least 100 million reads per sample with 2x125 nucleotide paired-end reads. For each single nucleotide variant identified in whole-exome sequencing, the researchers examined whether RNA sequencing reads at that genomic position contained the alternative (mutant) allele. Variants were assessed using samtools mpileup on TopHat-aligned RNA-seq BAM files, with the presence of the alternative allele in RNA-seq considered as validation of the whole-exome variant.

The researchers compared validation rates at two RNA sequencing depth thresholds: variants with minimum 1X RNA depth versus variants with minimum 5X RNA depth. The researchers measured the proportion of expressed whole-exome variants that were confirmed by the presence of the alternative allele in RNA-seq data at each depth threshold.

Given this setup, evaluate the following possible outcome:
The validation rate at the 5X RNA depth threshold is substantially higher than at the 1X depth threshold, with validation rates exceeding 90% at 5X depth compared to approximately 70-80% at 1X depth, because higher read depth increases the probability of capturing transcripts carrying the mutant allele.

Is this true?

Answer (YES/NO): NO